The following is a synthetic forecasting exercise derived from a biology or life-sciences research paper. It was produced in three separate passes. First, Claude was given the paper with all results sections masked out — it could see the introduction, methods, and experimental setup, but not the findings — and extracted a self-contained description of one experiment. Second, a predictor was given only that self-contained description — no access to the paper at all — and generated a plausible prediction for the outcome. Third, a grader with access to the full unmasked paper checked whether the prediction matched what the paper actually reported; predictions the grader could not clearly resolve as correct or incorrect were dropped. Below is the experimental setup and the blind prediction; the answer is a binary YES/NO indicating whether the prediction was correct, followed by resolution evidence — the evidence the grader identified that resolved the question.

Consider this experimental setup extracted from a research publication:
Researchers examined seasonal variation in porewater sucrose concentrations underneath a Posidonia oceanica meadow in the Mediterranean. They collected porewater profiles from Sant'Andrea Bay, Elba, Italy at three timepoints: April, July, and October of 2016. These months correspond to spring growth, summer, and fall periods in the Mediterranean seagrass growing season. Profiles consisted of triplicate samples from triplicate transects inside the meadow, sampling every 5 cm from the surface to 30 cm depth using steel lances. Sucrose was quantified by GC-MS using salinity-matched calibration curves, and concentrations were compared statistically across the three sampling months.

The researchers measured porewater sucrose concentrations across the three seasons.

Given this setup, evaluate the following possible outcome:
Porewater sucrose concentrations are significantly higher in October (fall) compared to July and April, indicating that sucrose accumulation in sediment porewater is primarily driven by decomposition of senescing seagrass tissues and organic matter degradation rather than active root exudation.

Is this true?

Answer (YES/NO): NO